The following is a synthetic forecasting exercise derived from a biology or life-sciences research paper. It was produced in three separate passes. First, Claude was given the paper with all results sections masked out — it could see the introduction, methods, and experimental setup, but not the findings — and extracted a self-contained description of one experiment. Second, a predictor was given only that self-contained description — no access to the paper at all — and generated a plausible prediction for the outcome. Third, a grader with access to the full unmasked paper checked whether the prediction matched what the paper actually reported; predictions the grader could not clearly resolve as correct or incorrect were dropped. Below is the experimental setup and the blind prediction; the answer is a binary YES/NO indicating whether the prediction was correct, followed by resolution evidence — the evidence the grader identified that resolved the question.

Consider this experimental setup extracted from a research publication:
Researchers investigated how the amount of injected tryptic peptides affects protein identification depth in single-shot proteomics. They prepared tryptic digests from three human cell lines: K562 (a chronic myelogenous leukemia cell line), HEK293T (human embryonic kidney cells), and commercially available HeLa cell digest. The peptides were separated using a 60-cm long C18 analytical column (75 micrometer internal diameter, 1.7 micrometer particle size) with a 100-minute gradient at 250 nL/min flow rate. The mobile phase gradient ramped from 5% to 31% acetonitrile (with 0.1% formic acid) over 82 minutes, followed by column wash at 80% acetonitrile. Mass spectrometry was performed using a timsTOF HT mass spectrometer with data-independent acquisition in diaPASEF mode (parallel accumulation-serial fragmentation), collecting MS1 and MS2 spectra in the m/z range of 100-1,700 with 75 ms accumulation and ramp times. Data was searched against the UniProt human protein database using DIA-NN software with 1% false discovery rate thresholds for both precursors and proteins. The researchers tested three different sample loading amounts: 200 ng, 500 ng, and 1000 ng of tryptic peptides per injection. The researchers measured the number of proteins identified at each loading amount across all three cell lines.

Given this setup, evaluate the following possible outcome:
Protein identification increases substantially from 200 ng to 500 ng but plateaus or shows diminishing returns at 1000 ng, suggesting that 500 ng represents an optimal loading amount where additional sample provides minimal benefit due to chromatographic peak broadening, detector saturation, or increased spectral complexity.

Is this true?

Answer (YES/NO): YES